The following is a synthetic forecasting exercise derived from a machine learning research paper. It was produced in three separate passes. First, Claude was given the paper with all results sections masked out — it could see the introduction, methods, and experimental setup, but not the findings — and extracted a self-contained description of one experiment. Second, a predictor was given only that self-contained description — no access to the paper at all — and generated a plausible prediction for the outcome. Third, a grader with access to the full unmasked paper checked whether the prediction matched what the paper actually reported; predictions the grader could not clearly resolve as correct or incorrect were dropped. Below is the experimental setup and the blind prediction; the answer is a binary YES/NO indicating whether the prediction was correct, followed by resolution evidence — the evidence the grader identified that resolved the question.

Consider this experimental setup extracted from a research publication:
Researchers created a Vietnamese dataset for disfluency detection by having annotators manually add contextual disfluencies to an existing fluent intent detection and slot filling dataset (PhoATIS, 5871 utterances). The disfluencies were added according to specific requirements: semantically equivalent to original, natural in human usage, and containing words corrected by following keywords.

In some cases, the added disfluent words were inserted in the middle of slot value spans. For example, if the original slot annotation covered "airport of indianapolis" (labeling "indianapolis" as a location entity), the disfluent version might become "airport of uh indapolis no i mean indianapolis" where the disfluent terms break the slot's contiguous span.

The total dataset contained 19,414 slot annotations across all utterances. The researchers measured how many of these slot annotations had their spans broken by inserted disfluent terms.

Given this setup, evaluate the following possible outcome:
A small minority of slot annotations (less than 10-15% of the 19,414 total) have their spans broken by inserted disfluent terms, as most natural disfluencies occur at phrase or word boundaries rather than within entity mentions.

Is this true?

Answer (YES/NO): YES